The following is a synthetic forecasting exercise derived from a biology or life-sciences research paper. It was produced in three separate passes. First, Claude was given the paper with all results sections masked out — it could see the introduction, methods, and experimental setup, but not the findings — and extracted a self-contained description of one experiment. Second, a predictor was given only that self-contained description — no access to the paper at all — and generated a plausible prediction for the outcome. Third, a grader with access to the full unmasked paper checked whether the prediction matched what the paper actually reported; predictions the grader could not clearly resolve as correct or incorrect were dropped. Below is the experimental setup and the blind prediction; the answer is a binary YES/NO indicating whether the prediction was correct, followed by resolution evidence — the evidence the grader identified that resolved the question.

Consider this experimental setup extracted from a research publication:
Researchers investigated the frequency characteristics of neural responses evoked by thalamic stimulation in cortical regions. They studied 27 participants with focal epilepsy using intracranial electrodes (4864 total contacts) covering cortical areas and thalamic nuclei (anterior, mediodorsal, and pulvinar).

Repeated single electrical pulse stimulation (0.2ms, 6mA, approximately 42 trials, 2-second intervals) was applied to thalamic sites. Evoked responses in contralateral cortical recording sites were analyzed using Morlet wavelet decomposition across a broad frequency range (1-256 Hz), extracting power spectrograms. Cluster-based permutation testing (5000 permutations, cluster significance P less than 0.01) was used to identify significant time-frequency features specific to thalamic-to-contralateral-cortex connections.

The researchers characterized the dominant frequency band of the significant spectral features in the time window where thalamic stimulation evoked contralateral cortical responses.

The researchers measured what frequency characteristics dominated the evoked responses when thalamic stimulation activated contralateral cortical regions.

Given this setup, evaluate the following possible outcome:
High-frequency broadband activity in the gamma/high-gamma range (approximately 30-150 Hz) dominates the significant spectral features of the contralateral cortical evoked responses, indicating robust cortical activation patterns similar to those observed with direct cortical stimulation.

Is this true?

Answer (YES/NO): NO